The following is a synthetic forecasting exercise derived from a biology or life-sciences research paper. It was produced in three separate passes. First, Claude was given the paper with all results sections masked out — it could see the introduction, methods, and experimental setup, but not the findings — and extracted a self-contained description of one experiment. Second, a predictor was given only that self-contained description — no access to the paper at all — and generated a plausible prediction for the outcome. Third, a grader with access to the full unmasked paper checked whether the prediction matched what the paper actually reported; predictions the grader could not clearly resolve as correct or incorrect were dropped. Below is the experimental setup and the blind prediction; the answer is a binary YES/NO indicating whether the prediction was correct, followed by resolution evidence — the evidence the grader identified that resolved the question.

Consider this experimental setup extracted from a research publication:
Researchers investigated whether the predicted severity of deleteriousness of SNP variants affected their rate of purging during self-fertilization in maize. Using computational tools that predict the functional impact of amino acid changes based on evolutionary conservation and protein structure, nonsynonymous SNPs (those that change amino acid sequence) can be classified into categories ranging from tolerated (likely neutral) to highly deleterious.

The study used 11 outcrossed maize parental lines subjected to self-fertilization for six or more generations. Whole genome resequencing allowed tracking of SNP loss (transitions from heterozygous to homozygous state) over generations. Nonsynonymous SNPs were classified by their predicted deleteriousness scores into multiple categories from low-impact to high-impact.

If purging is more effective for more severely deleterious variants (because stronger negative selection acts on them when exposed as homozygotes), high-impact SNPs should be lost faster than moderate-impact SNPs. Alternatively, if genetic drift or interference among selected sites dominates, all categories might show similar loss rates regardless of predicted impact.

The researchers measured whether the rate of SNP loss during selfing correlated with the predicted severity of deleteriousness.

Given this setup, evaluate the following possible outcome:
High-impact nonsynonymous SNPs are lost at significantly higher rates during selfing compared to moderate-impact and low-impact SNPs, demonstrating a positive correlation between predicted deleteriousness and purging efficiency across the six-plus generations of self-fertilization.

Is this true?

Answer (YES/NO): YES